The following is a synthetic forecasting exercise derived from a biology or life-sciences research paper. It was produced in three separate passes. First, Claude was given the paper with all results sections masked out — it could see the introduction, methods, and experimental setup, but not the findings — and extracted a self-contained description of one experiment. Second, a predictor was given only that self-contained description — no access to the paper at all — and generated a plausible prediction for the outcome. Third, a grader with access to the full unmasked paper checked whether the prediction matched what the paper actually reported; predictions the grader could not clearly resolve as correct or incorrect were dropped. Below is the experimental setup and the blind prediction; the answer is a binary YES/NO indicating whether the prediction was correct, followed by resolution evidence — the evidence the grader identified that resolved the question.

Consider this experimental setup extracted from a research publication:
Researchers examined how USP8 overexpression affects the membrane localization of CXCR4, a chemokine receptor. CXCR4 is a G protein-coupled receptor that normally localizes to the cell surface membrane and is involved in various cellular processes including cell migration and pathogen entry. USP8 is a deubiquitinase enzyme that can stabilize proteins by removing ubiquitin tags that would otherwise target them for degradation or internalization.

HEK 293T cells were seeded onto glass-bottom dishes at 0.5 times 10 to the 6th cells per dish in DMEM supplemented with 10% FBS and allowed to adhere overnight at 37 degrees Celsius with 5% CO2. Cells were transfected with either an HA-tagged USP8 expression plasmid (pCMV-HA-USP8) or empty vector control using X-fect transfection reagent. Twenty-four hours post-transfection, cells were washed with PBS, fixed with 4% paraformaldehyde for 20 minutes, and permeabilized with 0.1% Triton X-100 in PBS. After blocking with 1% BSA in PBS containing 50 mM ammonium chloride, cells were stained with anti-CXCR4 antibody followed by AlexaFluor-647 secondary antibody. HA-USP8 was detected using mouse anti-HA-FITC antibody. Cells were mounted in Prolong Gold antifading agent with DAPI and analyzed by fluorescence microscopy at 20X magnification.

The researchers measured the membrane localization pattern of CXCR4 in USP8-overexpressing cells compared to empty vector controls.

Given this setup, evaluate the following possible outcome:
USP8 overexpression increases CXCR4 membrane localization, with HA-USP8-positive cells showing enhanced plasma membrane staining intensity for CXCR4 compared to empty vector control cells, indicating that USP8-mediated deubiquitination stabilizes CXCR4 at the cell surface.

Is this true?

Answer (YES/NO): NO